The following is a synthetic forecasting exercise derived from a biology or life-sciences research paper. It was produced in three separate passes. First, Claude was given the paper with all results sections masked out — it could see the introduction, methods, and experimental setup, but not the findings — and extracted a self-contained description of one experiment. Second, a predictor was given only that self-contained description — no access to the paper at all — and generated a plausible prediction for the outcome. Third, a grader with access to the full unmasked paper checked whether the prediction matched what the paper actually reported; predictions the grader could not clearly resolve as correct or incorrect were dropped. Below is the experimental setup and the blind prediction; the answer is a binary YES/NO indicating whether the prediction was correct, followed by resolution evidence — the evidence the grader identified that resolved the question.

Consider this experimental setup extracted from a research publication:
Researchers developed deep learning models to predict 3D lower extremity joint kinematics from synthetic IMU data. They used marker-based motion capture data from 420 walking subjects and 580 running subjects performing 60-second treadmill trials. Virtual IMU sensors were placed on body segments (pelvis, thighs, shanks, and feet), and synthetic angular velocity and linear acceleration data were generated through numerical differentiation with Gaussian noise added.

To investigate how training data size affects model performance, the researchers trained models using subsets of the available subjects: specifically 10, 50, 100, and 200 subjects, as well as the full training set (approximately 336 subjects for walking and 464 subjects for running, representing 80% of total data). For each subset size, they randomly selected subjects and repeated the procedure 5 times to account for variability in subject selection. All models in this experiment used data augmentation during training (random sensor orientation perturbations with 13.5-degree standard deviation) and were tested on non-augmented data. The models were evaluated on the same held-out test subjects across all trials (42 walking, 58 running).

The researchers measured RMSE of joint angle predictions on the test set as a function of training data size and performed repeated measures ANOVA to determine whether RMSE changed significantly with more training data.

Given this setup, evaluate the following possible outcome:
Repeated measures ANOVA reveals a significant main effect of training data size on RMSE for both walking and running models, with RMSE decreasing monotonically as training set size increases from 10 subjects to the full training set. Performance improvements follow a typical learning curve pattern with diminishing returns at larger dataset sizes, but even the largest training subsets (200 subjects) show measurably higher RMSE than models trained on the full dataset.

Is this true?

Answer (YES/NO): YES